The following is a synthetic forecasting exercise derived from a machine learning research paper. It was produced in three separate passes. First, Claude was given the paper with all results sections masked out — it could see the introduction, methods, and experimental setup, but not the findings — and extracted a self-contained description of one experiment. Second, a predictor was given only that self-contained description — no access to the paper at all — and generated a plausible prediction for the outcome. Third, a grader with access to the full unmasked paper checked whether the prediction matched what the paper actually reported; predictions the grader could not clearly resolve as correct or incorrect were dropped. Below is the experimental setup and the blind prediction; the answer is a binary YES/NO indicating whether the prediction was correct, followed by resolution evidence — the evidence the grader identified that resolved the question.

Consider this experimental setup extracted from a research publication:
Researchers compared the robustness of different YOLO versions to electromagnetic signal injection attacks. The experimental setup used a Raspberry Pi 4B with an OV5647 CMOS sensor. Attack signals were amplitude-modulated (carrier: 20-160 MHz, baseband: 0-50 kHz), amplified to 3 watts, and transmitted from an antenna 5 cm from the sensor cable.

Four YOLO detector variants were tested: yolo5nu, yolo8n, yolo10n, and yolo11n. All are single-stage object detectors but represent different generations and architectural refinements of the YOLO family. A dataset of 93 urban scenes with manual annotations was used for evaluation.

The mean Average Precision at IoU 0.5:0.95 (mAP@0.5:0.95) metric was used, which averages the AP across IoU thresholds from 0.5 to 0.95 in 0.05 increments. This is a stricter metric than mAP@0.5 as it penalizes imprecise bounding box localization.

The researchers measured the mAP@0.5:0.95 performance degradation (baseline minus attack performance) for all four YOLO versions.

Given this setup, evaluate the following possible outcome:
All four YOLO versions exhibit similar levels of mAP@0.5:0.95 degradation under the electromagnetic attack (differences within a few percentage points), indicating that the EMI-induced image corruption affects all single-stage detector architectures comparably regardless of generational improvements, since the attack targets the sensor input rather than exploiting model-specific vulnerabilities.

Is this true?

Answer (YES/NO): NO